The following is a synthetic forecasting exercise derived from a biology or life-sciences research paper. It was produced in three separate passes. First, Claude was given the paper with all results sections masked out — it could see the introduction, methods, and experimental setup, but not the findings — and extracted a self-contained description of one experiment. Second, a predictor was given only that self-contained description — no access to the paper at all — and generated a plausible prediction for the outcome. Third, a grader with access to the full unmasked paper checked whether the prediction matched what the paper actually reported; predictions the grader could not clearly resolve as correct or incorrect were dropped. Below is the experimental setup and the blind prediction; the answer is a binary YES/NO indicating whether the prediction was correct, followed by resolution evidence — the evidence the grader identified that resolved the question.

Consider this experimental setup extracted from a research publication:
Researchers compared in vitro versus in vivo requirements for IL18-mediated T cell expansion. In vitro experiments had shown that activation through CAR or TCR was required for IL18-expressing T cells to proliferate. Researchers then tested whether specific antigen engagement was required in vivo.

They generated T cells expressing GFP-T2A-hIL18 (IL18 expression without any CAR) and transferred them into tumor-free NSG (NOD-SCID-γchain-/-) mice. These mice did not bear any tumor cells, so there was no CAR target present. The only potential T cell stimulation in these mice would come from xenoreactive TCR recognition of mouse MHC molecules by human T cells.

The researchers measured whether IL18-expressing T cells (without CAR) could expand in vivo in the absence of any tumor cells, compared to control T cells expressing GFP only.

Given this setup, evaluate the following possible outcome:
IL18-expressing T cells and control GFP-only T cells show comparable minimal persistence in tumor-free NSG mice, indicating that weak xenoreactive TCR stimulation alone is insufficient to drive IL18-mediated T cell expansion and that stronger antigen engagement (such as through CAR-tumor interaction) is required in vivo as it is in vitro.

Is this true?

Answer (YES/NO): NO